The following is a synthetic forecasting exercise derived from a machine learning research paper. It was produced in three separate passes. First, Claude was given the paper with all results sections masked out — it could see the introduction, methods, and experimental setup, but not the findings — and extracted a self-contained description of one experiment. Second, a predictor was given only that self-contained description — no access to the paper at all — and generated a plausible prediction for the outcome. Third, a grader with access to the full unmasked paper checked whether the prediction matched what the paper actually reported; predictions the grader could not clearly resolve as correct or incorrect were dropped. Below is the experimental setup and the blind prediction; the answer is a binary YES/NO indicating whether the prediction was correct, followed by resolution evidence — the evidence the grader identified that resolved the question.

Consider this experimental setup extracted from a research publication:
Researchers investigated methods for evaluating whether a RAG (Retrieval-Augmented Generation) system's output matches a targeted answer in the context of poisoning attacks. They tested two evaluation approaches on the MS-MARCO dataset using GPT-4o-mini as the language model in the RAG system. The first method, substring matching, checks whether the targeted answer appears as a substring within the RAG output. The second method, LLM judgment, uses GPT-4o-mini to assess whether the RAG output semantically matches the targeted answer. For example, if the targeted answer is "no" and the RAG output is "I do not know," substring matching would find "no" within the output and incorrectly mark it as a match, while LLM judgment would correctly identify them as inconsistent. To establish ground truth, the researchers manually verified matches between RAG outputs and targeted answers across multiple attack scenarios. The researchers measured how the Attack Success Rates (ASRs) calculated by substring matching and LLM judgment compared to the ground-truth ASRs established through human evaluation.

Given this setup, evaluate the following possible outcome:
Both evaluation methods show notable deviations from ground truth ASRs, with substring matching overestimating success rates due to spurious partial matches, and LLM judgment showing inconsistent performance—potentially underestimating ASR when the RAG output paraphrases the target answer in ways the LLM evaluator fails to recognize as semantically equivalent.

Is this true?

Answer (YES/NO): NO